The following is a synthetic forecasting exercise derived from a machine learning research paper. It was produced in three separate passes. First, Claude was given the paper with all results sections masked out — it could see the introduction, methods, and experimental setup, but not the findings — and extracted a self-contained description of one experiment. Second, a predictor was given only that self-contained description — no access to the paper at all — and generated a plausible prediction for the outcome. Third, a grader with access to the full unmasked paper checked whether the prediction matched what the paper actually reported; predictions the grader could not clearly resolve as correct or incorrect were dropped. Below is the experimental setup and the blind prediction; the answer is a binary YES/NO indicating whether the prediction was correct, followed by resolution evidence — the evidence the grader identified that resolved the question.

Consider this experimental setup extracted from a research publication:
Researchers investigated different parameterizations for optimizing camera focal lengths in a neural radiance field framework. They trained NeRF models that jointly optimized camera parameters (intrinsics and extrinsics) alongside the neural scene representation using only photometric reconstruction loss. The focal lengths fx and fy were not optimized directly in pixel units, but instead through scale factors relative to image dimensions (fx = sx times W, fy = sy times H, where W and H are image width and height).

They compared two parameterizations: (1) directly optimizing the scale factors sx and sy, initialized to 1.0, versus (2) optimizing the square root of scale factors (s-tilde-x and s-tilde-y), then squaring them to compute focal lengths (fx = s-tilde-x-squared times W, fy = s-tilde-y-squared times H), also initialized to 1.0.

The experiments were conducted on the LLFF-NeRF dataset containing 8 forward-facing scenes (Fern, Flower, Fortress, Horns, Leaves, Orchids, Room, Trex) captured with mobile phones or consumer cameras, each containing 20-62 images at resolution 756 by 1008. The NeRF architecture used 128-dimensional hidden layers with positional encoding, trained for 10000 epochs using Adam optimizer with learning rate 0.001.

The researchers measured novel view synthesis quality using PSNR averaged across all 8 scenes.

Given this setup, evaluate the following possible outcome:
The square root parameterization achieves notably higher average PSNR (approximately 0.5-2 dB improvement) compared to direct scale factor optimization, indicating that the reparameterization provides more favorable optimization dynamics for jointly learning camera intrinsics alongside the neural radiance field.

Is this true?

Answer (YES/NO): NO